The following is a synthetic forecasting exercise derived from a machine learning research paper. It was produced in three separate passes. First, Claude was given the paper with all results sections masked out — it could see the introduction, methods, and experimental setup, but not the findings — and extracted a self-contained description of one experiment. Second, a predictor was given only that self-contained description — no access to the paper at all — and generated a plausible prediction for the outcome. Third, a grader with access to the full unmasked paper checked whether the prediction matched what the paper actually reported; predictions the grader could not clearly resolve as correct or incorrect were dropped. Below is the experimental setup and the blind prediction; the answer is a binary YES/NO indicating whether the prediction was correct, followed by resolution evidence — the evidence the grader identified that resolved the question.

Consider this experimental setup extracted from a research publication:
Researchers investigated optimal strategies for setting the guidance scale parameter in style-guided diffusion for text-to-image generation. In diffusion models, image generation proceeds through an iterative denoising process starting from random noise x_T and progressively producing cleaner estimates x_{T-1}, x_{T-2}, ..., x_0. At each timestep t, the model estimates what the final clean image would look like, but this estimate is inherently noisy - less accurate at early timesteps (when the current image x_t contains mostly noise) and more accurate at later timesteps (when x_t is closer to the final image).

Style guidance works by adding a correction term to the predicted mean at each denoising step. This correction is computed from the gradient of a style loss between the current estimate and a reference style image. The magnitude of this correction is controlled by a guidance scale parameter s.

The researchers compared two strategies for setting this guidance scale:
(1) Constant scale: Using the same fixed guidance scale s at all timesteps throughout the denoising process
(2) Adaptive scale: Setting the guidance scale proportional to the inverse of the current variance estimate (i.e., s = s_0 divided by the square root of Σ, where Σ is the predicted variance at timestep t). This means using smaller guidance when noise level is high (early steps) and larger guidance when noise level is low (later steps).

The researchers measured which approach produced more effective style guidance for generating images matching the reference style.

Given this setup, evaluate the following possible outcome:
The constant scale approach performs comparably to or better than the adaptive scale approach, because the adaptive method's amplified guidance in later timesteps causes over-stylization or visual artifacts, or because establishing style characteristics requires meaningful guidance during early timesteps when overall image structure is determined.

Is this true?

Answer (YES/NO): NO